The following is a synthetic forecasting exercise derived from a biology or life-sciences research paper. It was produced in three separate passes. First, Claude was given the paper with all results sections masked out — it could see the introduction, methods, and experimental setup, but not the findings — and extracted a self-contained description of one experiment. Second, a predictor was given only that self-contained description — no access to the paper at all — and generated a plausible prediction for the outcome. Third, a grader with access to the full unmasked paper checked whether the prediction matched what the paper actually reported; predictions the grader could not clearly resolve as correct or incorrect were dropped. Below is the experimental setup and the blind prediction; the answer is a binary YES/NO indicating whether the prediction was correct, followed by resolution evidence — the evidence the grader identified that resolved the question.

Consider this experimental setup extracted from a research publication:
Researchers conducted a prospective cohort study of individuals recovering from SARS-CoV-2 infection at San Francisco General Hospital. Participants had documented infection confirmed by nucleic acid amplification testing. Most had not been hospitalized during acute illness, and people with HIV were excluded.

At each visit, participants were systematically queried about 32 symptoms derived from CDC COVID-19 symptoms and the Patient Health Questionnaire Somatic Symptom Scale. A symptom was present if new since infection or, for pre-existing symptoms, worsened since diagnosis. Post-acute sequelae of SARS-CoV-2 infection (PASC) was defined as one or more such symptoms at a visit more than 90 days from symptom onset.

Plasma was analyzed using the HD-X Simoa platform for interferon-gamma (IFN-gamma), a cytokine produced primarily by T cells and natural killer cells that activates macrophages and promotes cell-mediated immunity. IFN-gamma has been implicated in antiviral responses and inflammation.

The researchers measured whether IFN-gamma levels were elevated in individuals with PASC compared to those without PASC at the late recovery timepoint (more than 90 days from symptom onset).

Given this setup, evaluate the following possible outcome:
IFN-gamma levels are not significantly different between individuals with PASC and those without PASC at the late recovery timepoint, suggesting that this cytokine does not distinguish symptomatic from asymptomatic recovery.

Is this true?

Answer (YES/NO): YES